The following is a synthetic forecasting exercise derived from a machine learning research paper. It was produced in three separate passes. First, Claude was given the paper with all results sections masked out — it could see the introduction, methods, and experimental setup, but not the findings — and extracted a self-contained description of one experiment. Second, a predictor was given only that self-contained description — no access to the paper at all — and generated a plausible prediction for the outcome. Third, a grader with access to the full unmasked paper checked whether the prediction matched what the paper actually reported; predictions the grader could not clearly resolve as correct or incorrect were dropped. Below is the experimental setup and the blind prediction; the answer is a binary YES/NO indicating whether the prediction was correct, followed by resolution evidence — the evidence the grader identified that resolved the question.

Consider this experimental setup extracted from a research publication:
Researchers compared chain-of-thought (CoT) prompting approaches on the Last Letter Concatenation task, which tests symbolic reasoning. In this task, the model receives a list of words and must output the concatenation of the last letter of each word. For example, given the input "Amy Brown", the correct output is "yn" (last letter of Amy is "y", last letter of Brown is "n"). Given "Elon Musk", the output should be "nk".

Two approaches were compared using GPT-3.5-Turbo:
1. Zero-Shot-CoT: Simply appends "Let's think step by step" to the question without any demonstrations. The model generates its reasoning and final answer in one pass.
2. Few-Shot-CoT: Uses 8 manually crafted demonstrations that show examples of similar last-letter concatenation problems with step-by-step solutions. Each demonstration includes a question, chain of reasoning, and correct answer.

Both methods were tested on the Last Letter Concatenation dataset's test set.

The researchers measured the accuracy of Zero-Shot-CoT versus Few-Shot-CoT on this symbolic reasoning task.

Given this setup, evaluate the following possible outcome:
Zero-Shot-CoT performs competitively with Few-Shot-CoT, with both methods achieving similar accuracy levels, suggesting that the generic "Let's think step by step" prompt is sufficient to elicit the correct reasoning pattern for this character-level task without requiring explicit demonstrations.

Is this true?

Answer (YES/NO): NO